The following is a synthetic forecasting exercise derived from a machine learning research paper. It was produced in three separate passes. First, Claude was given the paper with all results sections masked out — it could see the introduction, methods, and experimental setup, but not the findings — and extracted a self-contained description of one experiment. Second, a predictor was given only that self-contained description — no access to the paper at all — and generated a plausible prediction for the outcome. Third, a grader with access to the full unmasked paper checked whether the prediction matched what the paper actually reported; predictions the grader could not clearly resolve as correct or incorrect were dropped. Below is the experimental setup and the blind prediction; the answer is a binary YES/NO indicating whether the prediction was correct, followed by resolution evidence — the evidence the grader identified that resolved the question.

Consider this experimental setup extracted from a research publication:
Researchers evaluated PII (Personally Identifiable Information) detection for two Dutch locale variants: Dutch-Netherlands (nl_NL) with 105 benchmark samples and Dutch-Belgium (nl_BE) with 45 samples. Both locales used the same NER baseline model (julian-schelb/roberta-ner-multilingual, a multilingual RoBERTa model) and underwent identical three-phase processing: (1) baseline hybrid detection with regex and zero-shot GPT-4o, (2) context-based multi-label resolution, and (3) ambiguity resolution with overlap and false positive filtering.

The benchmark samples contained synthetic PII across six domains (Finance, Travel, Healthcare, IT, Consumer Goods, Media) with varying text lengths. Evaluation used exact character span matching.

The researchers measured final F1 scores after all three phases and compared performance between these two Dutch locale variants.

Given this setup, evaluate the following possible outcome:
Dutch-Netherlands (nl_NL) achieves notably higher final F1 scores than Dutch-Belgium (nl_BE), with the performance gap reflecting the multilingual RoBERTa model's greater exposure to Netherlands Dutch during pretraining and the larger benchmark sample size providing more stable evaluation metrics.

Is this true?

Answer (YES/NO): NO